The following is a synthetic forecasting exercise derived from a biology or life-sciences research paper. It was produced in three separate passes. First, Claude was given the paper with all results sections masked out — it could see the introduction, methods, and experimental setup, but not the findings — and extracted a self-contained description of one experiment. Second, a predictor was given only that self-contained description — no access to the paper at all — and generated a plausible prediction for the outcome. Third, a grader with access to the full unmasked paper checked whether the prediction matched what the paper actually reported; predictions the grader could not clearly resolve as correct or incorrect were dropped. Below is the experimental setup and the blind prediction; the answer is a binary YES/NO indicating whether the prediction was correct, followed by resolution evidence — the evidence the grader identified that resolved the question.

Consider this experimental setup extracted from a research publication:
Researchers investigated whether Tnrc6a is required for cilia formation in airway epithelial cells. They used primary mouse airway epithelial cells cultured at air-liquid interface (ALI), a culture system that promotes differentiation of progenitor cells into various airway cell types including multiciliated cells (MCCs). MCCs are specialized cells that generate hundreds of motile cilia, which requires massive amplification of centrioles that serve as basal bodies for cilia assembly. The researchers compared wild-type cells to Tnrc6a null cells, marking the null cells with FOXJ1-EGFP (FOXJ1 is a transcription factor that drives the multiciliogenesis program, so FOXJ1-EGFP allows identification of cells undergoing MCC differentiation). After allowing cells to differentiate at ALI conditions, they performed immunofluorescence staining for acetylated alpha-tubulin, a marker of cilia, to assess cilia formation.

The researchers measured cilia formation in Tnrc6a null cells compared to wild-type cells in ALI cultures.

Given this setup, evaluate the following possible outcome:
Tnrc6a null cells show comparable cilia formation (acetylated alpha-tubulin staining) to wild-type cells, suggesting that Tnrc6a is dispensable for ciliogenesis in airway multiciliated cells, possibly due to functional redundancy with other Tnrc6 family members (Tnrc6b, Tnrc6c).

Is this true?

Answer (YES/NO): NO